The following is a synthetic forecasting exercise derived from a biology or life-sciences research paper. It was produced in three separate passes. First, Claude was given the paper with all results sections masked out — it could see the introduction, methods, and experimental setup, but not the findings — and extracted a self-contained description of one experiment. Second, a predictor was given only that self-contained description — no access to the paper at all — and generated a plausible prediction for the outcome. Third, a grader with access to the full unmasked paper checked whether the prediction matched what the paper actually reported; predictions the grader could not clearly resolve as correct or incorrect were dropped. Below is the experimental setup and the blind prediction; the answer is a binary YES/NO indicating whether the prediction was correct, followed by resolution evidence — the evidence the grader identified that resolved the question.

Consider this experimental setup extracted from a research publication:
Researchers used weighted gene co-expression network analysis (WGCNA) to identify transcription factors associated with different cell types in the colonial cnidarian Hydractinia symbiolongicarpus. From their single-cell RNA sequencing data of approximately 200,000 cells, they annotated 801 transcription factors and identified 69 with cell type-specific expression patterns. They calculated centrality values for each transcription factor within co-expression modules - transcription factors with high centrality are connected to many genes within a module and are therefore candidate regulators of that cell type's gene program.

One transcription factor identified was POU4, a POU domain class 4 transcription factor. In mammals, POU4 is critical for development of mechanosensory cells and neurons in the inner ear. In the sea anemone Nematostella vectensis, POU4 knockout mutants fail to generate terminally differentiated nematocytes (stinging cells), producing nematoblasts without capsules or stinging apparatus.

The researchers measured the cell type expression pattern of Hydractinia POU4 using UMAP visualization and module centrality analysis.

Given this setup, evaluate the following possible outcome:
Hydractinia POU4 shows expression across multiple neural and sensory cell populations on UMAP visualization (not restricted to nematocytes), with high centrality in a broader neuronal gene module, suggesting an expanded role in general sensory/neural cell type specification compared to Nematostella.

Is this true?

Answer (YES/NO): NO